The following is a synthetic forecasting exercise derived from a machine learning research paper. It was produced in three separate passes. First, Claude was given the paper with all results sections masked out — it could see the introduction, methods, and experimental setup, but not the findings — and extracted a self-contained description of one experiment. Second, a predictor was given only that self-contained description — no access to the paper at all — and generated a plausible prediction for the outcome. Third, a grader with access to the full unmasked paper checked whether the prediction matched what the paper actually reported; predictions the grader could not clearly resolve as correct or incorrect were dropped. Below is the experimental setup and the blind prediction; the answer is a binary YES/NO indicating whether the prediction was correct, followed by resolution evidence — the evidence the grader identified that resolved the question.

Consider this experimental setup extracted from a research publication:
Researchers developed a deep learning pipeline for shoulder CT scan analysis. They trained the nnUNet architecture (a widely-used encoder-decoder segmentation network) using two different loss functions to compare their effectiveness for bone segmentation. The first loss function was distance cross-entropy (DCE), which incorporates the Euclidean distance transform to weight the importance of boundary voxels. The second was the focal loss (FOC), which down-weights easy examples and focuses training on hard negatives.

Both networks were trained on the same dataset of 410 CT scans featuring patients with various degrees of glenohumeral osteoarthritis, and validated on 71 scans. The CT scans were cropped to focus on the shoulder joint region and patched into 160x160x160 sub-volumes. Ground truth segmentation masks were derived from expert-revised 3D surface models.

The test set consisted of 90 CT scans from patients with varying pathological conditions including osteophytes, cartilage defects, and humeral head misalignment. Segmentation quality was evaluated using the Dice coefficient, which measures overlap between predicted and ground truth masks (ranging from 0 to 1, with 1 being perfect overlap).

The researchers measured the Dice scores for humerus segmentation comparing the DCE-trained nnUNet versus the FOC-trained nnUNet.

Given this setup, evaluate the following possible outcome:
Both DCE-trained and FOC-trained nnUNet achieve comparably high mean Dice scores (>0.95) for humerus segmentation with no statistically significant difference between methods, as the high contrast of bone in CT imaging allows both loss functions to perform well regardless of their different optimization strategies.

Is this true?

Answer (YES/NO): YES